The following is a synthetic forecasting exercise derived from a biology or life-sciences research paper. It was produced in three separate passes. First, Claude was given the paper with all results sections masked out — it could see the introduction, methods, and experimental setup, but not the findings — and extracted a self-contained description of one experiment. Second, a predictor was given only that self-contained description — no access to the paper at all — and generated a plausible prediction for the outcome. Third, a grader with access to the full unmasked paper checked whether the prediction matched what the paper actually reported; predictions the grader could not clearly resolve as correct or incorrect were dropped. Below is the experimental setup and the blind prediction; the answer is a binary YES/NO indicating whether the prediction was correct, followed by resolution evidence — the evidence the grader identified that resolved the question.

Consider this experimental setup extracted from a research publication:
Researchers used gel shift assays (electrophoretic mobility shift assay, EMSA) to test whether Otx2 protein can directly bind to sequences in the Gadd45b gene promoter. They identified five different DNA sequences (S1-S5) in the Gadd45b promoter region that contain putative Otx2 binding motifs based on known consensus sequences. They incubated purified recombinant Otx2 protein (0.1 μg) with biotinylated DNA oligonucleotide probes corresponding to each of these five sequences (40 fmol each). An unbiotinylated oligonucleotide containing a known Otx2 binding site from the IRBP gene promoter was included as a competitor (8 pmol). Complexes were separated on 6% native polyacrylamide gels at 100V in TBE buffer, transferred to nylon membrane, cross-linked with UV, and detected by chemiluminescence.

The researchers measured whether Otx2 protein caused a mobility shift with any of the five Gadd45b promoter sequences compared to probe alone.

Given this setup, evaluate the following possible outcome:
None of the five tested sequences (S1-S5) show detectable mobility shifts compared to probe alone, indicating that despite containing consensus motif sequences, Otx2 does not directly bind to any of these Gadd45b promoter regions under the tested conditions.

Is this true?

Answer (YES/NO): NO